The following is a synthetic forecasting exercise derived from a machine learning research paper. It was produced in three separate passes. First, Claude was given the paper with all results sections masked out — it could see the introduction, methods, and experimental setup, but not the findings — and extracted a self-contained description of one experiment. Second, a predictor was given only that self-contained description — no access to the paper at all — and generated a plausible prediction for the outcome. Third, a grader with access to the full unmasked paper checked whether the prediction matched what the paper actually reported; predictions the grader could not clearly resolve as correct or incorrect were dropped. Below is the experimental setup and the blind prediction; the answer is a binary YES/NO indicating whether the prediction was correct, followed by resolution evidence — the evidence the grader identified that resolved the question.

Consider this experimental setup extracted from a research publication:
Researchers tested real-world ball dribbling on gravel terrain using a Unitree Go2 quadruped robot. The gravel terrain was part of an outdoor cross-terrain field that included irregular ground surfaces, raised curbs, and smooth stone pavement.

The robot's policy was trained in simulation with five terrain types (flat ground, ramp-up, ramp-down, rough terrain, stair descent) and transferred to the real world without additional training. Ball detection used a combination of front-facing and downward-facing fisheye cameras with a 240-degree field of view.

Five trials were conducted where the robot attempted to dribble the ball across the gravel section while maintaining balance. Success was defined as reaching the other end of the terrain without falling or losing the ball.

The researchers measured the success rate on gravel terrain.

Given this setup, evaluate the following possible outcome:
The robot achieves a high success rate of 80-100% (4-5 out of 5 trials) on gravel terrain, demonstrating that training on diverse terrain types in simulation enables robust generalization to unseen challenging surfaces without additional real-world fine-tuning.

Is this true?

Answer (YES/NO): YES